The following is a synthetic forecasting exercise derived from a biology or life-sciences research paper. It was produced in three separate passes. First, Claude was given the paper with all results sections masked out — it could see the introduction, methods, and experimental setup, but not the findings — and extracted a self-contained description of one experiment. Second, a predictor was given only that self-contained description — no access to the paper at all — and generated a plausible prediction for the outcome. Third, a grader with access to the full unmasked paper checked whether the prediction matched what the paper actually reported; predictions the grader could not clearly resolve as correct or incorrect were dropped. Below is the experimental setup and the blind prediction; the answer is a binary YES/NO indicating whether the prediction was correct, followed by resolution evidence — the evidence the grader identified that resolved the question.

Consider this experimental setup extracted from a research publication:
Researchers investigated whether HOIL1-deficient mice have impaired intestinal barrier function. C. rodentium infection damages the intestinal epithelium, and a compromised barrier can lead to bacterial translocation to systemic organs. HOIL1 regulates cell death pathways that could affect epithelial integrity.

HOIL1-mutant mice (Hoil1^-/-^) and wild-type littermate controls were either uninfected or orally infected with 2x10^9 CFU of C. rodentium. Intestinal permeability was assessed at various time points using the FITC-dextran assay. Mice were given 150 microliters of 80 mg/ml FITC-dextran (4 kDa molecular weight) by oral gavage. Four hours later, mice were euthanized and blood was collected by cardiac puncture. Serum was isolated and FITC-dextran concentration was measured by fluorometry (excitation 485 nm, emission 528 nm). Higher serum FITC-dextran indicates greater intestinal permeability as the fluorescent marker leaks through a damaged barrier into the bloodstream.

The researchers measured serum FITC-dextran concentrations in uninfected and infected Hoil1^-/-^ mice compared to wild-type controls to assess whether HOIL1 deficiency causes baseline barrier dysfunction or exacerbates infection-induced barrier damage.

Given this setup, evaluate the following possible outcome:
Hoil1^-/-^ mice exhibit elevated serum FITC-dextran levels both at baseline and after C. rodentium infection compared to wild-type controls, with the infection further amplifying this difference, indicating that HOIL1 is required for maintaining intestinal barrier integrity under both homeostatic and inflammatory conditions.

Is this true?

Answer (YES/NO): NO